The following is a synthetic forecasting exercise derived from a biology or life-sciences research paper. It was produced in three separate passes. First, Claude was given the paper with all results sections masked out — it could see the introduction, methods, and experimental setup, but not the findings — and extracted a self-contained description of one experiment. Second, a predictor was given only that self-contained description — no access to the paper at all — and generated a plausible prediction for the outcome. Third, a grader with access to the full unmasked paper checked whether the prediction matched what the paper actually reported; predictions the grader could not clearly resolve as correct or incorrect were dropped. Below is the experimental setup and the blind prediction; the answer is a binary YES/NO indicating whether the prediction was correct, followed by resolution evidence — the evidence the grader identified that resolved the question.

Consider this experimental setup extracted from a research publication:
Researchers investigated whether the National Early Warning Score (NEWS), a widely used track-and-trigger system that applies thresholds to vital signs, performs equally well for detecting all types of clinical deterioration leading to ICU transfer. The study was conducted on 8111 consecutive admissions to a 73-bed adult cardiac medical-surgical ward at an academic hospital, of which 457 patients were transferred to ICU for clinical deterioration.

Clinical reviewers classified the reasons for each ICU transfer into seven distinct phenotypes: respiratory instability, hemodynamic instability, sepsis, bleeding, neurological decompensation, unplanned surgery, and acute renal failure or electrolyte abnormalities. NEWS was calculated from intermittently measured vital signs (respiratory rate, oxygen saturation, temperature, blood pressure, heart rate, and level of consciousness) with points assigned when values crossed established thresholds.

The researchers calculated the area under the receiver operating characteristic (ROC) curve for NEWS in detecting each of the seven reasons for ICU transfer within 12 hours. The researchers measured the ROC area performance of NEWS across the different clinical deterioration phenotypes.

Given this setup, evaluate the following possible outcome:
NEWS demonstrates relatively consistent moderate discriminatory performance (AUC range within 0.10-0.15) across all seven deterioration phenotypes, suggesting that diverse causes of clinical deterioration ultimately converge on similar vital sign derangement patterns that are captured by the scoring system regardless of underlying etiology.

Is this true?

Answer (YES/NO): NO